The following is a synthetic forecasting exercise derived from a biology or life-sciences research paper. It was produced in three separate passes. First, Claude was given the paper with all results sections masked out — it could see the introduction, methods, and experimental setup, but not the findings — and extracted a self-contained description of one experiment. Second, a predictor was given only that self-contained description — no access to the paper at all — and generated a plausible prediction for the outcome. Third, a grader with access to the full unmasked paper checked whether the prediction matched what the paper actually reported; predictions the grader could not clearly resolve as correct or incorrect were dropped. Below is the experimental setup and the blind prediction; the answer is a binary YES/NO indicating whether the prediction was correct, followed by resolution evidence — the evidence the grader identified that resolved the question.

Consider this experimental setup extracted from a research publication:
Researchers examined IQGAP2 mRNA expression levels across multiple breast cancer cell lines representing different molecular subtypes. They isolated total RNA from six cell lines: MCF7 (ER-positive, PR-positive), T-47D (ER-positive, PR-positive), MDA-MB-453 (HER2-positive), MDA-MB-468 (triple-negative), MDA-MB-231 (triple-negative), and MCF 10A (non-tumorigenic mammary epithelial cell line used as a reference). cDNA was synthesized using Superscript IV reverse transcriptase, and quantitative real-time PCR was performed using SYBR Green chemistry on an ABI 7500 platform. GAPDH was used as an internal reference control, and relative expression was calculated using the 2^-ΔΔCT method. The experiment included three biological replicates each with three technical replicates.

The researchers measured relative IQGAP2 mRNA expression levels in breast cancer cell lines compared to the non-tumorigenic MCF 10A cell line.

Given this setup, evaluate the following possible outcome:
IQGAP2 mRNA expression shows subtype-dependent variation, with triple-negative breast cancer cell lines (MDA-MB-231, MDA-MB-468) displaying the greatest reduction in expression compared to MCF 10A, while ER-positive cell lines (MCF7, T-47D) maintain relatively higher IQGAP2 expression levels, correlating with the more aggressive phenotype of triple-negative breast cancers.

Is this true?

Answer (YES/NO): NO